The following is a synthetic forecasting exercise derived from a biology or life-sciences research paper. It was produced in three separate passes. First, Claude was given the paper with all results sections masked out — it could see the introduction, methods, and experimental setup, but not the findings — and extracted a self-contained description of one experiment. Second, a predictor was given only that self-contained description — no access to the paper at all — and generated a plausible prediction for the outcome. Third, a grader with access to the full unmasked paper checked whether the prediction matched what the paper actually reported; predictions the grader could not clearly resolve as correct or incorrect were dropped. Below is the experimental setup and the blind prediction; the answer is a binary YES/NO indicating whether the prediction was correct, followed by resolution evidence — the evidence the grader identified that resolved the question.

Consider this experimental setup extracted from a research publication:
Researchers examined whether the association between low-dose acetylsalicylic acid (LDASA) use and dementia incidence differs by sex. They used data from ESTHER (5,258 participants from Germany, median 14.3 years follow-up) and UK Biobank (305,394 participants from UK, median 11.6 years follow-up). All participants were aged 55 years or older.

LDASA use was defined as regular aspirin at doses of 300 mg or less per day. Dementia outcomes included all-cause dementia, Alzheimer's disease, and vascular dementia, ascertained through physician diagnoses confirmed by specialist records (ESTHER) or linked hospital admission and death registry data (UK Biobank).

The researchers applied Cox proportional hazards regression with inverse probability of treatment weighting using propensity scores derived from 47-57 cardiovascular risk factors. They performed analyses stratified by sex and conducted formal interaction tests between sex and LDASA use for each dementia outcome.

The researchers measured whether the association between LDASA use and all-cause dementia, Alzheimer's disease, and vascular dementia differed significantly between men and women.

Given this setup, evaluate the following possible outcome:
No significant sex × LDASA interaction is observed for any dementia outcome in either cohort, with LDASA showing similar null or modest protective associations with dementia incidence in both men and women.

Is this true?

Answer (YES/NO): NO